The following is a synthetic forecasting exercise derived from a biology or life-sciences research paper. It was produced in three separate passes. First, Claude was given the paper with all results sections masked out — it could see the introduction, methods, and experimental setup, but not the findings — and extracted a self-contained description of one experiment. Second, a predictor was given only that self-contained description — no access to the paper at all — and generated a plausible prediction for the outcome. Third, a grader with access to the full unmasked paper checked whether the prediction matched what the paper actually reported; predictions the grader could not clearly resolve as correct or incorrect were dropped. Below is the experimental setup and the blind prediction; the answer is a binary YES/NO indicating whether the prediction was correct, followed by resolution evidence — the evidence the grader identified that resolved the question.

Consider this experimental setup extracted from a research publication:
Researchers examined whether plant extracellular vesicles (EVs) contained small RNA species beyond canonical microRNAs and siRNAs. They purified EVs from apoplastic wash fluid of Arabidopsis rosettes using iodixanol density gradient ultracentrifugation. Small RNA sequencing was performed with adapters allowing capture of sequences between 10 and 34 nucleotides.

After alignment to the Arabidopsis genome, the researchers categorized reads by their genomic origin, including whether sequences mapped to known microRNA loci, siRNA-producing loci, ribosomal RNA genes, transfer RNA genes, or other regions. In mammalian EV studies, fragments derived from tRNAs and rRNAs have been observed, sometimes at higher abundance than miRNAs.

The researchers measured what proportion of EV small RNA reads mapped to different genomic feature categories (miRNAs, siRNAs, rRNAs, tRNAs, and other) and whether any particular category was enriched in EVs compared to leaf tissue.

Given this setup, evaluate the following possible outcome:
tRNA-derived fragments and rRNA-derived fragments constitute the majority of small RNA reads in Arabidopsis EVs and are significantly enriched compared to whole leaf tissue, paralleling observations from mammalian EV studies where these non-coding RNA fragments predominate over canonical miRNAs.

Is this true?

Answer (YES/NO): NO